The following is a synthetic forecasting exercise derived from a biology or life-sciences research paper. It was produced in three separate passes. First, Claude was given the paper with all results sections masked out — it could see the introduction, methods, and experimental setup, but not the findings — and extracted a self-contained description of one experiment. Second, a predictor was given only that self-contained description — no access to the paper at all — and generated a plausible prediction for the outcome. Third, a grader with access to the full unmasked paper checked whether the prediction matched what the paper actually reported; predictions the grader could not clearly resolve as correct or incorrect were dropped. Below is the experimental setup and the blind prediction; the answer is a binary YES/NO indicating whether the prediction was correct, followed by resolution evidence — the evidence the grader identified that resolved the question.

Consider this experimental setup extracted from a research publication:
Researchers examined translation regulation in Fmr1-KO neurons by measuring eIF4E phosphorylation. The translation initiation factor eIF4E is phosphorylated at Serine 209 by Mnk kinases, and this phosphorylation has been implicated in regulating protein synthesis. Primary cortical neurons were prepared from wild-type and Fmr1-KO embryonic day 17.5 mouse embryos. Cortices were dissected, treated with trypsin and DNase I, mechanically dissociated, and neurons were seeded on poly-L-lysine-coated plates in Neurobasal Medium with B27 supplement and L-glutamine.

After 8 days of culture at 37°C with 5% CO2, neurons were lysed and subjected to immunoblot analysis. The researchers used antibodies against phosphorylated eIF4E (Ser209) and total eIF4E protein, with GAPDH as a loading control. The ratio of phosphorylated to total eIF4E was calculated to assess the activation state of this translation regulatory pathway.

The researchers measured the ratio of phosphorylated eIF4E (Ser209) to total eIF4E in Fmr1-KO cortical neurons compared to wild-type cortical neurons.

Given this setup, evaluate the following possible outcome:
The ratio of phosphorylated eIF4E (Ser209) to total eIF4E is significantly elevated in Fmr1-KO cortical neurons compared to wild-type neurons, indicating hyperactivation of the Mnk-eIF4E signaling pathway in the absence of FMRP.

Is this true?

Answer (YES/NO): YES